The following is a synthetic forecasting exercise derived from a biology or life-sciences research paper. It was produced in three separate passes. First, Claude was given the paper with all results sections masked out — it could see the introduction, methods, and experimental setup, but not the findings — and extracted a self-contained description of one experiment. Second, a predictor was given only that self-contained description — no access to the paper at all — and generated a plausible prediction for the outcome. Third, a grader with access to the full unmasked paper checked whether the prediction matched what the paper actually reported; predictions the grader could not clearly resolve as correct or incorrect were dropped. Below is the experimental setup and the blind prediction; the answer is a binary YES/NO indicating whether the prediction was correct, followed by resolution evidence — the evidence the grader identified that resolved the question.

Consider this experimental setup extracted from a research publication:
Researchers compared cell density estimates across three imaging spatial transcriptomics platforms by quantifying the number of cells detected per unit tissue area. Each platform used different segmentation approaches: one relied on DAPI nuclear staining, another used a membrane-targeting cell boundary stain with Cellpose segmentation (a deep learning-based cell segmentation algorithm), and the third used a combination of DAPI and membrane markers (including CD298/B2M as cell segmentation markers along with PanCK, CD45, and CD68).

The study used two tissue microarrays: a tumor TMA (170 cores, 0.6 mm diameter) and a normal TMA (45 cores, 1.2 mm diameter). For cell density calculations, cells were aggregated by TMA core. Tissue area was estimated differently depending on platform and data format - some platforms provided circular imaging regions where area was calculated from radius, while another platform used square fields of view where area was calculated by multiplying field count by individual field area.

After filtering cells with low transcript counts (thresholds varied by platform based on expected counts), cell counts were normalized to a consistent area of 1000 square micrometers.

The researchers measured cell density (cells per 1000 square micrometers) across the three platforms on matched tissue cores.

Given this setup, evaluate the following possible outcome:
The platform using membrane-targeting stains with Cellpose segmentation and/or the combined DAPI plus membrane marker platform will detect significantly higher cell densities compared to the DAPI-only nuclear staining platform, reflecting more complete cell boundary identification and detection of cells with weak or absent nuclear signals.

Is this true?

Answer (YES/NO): NO